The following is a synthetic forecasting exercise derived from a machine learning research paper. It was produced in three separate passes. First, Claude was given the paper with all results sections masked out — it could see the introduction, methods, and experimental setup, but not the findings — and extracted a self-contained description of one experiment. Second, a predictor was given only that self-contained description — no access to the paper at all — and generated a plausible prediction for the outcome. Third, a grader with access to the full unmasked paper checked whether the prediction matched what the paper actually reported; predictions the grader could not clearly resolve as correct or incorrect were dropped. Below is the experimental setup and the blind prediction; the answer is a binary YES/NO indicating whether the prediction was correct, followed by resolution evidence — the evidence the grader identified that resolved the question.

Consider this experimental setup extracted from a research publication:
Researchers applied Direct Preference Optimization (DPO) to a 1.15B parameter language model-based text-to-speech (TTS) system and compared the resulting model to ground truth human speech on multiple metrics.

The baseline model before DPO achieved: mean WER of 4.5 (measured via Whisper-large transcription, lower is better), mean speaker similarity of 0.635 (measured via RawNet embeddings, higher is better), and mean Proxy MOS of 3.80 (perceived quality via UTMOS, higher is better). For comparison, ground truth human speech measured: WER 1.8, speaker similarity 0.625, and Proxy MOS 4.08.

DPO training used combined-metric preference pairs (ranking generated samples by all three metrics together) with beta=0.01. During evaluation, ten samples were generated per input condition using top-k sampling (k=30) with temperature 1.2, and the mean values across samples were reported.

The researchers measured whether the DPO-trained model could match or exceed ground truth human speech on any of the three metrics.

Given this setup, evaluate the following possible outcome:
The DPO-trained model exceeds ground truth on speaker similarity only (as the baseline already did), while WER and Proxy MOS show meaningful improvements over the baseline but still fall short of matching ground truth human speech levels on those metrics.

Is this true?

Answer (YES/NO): NO